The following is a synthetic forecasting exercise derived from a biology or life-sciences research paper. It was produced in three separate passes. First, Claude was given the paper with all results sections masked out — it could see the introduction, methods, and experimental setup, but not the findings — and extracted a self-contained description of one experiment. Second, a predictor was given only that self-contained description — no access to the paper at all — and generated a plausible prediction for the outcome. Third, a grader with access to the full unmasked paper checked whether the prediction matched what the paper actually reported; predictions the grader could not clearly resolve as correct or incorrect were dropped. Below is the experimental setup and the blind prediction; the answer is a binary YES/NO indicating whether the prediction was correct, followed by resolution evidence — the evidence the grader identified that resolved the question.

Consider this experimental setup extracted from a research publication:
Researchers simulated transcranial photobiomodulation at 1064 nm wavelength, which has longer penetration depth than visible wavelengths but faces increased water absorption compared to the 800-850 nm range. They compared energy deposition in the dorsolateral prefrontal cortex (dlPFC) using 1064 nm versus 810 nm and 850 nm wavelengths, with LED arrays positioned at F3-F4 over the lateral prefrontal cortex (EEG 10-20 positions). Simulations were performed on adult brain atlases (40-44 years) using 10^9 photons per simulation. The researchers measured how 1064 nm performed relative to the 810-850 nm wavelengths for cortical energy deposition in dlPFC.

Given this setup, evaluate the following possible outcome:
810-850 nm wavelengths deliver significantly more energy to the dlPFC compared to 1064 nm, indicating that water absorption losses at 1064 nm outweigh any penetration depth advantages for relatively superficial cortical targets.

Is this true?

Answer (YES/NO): NO